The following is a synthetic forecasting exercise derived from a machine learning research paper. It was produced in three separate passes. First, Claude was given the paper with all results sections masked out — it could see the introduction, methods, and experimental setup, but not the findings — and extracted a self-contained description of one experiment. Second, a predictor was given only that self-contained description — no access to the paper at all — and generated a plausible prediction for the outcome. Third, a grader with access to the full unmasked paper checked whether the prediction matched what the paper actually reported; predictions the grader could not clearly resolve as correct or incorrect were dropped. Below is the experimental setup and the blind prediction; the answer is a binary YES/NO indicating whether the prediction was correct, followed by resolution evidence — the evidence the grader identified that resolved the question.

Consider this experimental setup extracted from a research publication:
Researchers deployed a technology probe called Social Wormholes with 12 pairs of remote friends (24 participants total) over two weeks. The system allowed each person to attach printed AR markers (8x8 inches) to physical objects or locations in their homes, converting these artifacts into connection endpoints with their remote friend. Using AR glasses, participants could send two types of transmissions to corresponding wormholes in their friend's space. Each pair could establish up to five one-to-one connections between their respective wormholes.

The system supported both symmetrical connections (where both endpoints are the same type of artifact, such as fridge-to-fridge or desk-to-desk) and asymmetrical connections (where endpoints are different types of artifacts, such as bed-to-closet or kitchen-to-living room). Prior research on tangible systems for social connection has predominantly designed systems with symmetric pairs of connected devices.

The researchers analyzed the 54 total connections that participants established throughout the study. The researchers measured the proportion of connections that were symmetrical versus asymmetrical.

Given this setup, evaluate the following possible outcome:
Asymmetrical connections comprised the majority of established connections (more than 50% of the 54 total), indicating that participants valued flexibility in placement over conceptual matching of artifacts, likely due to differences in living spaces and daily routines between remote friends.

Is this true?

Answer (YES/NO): YES